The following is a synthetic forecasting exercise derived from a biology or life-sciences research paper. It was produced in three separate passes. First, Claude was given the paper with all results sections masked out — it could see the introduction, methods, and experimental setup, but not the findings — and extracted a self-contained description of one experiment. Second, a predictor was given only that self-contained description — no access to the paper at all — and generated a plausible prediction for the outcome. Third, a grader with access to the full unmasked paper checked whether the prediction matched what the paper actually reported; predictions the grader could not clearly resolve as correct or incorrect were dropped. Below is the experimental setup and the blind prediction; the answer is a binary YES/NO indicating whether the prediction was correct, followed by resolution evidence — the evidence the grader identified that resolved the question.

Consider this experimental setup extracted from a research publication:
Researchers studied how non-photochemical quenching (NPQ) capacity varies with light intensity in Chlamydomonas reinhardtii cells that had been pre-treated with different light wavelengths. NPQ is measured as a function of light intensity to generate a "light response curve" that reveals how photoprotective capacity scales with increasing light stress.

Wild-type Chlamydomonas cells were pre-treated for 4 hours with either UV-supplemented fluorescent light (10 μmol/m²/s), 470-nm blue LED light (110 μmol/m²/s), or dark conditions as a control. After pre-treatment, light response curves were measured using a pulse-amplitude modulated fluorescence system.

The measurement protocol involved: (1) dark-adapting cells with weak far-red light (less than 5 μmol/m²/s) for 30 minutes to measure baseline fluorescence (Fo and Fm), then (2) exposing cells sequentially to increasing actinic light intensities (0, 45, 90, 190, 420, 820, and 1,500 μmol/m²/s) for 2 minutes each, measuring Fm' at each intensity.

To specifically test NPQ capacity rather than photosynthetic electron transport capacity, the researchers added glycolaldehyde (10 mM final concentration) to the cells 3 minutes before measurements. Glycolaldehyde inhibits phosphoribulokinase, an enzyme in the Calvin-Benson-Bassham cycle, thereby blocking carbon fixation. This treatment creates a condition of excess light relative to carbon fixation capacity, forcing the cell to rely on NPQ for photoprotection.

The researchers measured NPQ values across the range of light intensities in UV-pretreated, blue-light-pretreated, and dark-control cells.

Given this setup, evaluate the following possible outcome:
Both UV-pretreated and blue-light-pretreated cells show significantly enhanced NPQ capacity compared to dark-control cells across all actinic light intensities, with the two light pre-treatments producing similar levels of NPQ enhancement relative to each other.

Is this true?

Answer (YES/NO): NO